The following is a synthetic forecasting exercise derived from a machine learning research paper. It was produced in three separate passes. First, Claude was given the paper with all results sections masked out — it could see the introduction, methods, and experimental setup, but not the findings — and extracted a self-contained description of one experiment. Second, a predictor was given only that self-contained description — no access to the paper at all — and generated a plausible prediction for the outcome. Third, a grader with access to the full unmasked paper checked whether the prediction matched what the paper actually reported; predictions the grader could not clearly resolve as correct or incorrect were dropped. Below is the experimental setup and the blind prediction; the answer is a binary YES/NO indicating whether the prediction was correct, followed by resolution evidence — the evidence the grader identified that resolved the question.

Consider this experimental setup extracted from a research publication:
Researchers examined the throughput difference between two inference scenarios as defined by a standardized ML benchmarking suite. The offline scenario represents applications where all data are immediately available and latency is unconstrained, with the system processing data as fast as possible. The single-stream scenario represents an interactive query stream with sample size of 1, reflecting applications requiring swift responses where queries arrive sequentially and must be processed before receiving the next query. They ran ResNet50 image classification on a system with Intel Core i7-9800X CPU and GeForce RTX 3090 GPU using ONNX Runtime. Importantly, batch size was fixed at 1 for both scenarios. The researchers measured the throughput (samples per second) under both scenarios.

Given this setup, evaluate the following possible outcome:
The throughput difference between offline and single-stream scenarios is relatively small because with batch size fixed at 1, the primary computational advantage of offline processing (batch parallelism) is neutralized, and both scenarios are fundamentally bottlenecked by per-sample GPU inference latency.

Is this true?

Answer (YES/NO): YES